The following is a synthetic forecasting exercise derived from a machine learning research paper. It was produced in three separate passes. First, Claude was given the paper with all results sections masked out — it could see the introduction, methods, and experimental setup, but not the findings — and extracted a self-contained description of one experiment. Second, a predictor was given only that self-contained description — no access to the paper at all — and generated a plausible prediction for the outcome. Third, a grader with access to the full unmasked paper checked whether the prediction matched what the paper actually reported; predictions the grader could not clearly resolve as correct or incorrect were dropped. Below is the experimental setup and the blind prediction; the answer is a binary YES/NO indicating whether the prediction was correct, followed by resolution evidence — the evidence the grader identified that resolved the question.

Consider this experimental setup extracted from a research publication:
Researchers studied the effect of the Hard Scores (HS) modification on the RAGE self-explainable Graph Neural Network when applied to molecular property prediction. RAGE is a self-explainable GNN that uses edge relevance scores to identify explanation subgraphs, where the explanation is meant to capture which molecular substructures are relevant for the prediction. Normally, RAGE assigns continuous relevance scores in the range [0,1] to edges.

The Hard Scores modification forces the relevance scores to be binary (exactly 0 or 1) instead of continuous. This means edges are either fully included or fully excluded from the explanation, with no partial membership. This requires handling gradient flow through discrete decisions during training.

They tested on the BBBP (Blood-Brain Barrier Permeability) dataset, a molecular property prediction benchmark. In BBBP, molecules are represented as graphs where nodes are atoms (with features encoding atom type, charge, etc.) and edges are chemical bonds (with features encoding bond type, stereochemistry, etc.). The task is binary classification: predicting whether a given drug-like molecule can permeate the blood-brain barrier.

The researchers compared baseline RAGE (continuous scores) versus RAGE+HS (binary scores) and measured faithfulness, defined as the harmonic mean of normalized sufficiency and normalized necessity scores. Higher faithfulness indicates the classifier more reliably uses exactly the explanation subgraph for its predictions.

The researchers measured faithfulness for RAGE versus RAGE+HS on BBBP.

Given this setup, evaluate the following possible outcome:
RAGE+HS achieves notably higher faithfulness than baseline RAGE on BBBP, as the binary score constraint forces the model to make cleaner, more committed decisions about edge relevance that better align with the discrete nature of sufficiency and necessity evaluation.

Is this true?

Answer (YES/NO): YES